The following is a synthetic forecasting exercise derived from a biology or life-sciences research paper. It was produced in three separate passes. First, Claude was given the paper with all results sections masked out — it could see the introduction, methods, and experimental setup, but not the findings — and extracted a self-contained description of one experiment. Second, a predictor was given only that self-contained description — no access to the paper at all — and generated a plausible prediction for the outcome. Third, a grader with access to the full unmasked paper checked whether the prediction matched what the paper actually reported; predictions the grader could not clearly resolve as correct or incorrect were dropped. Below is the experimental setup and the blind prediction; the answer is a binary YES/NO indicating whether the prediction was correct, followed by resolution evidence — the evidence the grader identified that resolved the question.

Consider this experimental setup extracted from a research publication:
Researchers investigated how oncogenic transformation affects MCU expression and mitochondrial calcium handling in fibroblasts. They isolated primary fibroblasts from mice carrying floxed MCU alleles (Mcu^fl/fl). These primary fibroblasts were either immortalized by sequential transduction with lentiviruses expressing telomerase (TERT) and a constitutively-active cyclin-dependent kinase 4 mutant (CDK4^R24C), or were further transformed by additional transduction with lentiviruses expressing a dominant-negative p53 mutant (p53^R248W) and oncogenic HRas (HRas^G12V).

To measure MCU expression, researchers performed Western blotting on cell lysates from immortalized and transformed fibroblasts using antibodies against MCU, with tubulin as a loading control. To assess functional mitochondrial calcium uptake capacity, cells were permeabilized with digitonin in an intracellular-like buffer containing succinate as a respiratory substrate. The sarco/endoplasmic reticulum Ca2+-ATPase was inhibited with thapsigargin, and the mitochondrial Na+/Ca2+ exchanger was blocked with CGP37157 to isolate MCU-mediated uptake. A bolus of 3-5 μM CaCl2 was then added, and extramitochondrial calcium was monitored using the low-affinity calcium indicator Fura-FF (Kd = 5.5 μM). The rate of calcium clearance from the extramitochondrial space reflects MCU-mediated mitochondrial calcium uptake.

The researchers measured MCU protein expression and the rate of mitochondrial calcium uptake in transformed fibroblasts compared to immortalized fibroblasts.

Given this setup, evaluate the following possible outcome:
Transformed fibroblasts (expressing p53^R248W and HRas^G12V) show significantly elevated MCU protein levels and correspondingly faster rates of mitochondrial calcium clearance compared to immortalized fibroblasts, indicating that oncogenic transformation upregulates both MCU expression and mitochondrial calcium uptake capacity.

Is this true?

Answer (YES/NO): YES